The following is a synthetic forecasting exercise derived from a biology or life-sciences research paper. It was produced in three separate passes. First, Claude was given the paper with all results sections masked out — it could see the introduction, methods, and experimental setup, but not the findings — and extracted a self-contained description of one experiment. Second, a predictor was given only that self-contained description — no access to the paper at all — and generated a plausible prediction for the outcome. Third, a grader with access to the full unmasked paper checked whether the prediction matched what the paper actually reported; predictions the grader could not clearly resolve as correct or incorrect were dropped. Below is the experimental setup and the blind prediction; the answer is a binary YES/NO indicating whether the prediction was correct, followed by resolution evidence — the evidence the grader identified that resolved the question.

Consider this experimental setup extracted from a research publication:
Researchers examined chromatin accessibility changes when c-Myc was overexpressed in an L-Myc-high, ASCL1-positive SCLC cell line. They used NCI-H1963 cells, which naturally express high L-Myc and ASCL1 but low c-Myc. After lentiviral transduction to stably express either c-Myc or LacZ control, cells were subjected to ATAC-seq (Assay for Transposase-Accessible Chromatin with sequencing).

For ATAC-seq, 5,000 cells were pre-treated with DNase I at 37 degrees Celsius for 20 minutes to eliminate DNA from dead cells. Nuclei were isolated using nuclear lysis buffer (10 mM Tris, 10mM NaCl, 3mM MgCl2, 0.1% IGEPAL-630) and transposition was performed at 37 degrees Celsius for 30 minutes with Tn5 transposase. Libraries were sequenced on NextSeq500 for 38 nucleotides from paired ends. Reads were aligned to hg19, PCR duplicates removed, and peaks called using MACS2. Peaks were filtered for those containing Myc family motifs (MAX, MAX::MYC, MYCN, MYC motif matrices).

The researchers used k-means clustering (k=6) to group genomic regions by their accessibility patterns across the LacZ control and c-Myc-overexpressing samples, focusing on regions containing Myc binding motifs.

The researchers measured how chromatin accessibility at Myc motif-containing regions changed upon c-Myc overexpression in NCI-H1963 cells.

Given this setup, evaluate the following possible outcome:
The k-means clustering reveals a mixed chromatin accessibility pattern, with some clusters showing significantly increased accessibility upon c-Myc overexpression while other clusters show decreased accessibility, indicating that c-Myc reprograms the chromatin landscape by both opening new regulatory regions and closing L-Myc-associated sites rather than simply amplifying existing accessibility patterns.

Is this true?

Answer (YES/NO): YES